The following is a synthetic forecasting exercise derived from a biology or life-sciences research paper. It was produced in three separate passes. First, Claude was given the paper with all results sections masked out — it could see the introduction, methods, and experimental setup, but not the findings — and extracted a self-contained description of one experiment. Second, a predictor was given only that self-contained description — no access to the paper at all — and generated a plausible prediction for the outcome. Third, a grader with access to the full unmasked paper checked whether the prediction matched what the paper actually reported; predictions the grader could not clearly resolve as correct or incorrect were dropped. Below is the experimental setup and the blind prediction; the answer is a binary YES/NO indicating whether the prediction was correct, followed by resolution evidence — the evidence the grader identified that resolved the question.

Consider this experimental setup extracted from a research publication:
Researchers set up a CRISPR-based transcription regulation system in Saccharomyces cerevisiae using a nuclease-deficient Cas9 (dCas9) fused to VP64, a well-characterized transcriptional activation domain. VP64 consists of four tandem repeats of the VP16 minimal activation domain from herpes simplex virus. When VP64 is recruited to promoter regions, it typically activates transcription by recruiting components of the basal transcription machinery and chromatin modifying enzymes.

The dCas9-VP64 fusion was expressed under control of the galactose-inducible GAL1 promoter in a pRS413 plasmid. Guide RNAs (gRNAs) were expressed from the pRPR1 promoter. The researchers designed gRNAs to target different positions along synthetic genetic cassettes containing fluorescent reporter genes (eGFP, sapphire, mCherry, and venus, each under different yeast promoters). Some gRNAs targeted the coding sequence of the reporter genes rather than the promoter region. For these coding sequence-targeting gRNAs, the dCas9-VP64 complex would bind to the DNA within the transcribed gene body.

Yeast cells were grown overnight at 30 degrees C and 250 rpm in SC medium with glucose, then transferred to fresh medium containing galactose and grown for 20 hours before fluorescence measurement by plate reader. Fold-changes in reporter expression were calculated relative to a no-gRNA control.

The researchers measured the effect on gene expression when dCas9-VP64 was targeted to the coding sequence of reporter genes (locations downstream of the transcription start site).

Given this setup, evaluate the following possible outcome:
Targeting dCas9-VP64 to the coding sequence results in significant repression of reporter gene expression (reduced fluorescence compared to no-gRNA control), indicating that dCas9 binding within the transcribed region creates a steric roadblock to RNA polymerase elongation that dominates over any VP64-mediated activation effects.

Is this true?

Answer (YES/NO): YES